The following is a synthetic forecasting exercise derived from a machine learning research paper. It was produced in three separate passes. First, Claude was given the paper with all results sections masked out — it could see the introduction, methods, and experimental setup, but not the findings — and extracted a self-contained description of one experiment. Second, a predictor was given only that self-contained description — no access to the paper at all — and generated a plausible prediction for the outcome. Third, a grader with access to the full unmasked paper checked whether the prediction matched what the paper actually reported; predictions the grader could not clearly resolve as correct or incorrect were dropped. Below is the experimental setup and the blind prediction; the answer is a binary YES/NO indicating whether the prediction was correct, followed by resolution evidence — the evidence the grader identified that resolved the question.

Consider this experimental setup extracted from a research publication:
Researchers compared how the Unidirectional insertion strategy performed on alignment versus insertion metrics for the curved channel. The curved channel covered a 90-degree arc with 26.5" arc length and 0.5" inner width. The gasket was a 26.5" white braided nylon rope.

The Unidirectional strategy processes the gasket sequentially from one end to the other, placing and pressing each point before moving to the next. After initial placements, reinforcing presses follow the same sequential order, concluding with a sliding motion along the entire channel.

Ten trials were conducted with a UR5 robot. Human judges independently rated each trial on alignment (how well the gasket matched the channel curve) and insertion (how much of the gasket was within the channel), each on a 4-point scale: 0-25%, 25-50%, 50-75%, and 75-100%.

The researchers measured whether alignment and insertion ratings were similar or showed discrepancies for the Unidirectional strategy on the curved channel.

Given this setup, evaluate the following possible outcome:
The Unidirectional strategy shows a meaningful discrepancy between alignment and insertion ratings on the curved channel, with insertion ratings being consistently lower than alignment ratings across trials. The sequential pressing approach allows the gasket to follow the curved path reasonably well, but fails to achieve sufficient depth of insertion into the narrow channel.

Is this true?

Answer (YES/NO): YES